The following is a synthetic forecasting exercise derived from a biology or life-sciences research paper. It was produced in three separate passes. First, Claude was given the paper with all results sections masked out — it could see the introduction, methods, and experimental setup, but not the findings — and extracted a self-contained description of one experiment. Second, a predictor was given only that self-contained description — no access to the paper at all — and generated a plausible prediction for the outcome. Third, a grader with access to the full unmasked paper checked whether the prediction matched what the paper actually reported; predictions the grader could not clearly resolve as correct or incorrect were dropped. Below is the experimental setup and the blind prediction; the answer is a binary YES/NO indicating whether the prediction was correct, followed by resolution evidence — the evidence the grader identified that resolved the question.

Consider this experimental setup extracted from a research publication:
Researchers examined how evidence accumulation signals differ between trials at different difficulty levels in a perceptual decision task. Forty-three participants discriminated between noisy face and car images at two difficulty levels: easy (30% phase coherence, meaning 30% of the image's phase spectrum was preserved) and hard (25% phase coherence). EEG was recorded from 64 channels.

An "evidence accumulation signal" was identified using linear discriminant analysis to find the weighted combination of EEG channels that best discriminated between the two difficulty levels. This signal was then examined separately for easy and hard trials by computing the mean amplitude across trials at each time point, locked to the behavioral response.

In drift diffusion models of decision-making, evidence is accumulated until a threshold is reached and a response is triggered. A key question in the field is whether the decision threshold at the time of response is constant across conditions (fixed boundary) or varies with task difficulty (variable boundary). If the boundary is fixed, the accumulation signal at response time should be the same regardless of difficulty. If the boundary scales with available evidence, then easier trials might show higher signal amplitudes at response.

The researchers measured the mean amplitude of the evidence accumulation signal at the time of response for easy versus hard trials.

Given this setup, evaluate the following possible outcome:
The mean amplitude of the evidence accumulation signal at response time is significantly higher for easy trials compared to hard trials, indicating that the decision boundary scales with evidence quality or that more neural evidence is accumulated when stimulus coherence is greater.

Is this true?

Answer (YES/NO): YES